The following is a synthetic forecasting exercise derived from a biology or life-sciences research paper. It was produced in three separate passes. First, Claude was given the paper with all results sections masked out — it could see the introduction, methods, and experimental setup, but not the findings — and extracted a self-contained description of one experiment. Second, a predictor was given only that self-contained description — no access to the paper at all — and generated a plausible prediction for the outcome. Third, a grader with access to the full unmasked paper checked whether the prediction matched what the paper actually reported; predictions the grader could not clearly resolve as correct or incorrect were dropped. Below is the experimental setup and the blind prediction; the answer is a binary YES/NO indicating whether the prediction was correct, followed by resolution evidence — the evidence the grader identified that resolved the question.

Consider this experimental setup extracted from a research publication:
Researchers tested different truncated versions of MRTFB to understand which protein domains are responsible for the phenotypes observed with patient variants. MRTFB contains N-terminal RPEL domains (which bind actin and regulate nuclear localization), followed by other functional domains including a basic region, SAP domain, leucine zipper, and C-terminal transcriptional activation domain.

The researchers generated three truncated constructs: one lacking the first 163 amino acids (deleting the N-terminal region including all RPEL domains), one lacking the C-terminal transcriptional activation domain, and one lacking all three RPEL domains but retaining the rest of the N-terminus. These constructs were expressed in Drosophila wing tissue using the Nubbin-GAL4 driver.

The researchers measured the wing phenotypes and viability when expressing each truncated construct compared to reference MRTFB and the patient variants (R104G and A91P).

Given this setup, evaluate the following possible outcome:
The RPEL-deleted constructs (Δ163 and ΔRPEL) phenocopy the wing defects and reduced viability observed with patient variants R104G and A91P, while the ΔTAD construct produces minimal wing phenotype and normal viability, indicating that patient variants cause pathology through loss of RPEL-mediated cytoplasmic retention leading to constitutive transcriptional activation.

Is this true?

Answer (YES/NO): NO